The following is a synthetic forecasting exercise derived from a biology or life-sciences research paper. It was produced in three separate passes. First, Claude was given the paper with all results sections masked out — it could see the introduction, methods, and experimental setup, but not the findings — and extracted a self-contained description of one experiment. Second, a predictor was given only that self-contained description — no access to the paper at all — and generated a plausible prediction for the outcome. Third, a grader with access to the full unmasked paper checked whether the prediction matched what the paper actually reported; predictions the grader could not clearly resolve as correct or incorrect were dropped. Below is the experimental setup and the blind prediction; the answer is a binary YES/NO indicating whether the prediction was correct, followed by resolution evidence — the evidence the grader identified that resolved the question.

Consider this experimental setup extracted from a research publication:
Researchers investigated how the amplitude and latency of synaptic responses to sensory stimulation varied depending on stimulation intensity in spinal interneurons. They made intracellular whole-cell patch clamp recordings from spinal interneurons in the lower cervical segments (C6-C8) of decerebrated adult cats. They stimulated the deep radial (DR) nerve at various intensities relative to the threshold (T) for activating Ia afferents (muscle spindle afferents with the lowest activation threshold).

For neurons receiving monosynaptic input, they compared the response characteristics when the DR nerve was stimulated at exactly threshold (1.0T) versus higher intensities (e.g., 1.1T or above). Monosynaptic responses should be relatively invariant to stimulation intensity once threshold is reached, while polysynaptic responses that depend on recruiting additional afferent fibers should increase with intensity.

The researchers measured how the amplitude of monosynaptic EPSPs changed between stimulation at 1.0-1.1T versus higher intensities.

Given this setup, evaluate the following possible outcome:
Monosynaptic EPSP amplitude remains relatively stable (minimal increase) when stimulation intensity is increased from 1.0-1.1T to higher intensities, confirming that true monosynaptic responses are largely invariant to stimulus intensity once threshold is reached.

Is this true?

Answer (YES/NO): YES